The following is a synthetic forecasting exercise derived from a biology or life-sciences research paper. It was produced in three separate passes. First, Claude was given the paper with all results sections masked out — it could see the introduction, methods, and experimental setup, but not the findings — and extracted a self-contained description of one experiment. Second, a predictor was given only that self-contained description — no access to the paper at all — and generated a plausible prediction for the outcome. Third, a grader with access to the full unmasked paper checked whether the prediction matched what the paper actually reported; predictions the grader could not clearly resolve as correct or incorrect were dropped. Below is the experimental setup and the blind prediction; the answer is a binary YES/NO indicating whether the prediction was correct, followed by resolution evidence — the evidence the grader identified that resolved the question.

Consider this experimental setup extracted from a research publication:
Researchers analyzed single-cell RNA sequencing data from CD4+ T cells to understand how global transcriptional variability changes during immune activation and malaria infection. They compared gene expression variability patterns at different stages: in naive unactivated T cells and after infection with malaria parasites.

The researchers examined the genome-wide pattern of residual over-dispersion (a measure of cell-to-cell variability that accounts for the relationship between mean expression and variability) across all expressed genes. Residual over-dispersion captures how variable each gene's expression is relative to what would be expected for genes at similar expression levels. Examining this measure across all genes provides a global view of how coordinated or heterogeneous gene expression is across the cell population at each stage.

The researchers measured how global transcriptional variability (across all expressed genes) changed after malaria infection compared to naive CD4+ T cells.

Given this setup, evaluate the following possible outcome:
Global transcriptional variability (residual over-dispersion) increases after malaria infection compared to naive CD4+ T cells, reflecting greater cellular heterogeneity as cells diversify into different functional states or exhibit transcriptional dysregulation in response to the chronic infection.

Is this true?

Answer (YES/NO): NO